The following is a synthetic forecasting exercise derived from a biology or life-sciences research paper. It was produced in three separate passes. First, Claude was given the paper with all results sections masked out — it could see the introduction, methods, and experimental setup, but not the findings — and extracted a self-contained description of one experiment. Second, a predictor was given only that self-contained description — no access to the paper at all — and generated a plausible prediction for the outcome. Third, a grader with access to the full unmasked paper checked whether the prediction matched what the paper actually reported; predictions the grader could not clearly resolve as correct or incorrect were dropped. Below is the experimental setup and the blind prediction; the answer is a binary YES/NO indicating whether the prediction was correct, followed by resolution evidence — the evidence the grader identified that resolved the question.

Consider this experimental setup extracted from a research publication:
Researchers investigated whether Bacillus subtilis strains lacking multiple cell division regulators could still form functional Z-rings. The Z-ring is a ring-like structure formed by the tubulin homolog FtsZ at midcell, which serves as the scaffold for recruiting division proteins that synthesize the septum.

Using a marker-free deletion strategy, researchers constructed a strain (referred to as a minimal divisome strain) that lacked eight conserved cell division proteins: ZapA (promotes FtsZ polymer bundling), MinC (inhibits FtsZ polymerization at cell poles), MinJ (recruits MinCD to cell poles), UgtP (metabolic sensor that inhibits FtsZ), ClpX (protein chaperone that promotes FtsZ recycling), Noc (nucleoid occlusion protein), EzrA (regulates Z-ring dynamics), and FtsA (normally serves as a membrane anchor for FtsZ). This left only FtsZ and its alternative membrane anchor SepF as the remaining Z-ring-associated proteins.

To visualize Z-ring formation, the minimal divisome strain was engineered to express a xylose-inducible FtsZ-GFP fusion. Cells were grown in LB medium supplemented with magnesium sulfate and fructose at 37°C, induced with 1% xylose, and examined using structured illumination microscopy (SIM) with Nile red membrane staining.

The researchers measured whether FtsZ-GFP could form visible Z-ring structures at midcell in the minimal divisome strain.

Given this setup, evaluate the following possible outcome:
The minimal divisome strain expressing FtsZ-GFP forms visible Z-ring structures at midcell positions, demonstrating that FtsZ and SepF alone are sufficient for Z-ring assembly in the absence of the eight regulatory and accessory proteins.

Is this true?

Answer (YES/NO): NO